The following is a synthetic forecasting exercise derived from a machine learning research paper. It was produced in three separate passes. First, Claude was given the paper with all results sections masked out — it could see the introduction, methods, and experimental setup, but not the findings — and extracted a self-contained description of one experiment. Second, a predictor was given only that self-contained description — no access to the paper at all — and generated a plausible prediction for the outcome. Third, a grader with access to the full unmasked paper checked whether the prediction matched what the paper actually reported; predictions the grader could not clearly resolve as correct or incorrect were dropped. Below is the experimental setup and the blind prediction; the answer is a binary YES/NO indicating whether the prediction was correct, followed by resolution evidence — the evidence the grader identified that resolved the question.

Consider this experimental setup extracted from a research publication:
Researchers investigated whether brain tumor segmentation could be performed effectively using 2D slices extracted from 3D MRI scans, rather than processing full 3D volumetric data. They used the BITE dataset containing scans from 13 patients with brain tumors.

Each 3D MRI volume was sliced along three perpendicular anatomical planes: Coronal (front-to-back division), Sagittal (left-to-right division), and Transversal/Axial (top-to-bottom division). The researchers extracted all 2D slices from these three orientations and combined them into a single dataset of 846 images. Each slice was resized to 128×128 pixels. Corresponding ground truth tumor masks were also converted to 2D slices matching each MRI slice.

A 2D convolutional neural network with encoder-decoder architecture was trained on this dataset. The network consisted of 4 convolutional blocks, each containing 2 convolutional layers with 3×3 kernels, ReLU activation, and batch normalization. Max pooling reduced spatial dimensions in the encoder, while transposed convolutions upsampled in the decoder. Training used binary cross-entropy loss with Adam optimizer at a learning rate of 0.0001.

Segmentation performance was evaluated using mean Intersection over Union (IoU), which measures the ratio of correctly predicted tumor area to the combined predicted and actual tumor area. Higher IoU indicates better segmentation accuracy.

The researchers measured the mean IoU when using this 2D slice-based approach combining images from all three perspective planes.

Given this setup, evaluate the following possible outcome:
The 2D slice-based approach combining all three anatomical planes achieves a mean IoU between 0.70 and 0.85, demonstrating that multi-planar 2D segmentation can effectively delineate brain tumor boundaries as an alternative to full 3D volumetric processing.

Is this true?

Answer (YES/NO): NO